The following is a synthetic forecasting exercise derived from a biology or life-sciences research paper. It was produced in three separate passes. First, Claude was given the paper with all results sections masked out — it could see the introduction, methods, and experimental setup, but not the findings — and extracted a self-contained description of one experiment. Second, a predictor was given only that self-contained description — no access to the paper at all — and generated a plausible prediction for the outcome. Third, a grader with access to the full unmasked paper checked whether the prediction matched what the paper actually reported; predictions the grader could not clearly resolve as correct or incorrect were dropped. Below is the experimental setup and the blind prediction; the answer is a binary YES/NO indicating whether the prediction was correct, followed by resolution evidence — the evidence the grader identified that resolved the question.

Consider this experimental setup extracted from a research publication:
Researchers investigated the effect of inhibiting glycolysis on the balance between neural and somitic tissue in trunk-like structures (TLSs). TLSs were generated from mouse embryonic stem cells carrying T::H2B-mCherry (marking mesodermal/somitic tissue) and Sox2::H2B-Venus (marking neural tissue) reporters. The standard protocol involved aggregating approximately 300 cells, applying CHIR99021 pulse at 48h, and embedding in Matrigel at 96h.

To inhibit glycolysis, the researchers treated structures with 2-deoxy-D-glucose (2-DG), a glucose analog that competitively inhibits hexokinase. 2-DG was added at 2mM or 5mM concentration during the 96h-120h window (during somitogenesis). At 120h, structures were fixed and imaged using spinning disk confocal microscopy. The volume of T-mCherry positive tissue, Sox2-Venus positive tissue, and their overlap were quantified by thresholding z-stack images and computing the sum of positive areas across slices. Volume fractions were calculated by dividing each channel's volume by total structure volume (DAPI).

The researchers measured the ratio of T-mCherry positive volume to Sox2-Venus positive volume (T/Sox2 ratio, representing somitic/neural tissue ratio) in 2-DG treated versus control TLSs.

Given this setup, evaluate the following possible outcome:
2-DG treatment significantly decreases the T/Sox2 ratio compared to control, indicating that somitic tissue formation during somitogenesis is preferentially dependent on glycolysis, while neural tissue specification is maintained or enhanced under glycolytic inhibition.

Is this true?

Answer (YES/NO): NO